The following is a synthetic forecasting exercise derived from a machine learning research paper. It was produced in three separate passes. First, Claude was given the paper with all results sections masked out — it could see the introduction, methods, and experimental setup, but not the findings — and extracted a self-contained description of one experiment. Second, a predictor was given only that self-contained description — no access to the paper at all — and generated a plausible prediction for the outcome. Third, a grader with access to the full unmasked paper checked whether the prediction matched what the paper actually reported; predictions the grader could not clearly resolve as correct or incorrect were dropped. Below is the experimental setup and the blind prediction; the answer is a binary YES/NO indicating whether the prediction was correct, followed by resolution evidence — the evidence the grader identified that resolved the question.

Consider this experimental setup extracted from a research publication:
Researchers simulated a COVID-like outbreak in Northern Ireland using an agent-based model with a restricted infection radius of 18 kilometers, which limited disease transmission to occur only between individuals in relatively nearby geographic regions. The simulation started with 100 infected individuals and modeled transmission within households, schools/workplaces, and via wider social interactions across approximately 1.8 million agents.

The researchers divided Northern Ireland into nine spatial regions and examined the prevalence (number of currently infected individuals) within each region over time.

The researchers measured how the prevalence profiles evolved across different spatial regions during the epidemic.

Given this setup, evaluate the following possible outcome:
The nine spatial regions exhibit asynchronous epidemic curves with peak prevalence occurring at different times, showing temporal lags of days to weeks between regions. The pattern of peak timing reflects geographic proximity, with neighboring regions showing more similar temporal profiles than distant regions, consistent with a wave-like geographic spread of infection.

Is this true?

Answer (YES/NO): YES